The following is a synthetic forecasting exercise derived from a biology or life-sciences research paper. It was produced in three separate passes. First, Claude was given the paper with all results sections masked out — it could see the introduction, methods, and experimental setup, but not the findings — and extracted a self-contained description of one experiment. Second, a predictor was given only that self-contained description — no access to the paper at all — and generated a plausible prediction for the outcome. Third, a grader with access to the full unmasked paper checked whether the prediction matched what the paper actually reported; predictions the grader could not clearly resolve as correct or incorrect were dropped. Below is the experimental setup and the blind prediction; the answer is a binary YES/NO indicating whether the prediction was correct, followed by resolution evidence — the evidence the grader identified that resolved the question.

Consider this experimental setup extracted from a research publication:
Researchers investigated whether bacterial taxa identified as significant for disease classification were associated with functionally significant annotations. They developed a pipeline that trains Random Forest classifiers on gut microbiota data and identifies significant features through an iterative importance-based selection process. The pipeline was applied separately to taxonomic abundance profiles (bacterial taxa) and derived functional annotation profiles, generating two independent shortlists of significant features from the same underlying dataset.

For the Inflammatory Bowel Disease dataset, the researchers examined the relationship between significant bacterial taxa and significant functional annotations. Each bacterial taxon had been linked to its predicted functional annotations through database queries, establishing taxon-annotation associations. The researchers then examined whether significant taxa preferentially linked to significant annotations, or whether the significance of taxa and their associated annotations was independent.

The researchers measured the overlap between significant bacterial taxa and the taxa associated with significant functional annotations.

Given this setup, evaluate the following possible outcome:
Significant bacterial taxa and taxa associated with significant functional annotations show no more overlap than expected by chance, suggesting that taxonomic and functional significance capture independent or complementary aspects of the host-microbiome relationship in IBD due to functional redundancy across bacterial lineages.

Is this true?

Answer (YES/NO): NO